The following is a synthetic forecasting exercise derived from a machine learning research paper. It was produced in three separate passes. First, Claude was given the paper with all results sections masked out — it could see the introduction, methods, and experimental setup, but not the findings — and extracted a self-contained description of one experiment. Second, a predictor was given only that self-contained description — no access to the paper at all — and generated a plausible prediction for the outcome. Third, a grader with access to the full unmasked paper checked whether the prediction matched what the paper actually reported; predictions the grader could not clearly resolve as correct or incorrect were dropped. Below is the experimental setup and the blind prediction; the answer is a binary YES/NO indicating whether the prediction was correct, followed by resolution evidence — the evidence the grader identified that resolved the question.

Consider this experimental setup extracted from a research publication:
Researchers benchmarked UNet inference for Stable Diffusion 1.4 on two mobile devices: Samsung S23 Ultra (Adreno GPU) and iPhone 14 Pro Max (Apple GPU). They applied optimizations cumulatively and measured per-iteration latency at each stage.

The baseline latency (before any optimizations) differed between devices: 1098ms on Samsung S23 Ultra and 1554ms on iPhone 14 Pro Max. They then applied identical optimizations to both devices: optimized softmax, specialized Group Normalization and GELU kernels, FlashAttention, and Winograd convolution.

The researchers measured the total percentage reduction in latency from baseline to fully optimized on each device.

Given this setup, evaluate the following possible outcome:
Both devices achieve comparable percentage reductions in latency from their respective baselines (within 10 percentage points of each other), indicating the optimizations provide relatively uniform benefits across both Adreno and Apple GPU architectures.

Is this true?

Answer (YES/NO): NO